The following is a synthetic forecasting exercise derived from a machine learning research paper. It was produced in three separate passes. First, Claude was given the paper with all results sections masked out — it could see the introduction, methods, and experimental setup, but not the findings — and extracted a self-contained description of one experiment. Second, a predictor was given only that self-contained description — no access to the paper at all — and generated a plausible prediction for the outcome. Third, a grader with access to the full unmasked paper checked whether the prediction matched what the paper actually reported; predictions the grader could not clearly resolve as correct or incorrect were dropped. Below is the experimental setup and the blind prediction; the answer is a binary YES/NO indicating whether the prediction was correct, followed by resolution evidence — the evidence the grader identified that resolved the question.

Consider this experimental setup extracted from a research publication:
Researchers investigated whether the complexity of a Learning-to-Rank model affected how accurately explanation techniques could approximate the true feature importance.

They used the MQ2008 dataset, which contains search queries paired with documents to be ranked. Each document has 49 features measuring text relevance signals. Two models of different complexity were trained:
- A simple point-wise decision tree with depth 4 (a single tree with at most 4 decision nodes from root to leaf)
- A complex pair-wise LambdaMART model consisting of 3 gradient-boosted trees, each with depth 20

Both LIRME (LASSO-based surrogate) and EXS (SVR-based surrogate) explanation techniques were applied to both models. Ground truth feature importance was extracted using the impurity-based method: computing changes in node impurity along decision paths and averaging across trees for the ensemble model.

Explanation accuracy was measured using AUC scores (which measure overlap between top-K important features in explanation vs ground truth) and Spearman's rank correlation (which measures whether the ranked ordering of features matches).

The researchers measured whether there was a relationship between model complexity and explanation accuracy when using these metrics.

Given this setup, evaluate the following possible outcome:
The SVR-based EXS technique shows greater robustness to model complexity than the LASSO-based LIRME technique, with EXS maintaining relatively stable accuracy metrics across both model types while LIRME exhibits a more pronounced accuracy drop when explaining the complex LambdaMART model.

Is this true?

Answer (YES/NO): NO